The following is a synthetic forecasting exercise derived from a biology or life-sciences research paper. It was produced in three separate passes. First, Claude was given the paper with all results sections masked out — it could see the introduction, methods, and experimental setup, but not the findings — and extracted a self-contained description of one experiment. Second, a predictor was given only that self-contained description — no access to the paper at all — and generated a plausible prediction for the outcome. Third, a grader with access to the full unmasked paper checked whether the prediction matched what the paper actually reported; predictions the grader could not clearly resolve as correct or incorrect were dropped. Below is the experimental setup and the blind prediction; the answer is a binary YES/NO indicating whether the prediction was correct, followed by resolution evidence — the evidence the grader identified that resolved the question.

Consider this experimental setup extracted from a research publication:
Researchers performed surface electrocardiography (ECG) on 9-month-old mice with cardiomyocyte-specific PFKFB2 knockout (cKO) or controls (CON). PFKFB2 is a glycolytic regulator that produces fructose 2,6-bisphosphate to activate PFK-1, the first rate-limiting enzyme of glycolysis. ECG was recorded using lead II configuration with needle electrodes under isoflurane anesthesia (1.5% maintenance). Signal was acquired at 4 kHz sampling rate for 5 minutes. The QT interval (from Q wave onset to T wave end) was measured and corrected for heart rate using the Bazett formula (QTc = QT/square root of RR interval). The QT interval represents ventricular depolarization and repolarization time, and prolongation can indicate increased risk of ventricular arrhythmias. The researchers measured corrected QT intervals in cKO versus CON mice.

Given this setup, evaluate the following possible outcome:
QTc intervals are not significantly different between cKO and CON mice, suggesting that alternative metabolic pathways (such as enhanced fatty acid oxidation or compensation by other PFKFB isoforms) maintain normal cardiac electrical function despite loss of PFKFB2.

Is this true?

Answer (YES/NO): NO